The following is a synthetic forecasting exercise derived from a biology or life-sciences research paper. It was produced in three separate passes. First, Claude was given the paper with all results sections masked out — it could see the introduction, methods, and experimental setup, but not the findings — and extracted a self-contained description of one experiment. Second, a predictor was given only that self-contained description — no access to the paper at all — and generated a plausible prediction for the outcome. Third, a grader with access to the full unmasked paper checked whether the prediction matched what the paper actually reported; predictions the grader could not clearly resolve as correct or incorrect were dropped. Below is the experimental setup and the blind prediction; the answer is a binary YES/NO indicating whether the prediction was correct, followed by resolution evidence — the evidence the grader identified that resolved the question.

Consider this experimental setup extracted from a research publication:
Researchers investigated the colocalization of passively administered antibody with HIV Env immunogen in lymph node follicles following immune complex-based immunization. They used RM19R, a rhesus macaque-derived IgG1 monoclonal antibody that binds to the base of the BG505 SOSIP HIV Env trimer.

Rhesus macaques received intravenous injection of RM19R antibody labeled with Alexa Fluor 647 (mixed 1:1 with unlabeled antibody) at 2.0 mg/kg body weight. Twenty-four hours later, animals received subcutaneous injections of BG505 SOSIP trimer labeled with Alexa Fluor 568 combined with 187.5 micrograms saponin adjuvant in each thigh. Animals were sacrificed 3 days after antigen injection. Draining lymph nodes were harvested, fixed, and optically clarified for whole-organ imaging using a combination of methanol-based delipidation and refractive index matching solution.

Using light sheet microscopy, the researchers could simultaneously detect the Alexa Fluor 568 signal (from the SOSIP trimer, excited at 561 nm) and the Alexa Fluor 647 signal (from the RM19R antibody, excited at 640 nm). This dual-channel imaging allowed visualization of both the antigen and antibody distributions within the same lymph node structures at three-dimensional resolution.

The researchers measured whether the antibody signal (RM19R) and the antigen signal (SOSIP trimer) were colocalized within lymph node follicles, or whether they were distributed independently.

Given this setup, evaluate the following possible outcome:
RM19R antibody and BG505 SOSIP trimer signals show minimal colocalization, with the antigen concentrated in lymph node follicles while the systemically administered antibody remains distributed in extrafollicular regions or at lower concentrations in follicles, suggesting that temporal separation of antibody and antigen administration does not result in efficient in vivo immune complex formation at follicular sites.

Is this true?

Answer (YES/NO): NO